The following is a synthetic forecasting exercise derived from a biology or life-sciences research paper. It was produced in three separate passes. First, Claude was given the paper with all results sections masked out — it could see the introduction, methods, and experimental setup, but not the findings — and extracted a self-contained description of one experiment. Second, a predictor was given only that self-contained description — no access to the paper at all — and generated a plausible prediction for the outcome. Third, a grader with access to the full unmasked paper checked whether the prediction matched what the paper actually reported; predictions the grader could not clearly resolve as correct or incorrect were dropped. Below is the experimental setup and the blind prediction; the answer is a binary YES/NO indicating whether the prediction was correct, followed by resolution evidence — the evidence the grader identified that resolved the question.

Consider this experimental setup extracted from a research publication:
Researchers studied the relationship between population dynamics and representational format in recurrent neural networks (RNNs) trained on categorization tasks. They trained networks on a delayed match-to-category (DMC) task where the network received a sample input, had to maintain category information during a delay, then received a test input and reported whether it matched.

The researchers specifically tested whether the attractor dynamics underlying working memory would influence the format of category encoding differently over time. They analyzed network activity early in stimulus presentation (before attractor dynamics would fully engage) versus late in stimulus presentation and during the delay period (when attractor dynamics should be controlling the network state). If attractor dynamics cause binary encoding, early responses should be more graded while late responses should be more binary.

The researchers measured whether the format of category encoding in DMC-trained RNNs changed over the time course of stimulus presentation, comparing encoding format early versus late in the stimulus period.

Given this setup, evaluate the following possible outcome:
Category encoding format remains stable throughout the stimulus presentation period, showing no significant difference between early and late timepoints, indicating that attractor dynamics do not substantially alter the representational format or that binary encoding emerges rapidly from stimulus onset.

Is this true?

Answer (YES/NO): NO